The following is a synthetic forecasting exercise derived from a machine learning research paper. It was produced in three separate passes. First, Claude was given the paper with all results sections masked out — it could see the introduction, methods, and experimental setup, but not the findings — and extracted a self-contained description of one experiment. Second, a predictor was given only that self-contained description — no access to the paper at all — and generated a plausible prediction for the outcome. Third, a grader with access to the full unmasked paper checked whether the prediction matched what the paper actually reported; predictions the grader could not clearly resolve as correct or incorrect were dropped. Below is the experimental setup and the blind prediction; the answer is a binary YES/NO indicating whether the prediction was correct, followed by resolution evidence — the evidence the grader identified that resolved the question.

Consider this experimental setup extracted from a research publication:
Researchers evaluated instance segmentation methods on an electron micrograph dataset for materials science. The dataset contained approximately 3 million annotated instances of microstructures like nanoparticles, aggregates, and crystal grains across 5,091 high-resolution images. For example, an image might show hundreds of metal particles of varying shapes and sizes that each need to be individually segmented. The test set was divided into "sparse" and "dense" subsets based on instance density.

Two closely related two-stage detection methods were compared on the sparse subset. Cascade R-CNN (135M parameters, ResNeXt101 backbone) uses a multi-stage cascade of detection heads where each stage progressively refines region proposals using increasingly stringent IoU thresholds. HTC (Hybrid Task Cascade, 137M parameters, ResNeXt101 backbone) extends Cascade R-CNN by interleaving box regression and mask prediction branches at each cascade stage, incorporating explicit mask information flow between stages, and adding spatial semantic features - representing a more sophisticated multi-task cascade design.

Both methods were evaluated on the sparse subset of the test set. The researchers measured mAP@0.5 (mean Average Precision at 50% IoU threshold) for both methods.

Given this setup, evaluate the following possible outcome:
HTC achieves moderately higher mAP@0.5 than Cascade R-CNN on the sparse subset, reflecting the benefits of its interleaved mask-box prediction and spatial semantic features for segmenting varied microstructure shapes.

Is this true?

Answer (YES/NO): NO